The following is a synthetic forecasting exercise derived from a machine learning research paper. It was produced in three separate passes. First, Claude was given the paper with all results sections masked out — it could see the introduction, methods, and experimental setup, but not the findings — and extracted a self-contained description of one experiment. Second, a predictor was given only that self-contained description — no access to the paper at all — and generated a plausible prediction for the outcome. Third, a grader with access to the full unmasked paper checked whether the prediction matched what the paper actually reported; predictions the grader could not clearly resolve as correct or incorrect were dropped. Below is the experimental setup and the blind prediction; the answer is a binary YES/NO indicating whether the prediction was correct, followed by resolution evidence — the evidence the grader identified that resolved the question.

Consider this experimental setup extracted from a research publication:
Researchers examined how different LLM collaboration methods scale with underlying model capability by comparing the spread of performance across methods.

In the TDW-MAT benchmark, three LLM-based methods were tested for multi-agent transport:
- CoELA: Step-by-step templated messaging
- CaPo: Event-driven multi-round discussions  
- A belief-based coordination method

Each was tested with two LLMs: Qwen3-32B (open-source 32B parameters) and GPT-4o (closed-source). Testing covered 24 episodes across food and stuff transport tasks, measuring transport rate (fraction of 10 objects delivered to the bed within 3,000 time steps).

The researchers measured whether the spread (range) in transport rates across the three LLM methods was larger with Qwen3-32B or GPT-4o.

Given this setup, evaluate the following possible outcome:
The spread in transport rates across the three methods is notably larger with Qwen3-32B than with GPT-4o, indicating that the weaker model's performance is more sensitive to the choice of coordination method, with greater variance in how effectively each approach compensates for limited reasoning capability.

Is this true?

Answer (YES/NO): NO